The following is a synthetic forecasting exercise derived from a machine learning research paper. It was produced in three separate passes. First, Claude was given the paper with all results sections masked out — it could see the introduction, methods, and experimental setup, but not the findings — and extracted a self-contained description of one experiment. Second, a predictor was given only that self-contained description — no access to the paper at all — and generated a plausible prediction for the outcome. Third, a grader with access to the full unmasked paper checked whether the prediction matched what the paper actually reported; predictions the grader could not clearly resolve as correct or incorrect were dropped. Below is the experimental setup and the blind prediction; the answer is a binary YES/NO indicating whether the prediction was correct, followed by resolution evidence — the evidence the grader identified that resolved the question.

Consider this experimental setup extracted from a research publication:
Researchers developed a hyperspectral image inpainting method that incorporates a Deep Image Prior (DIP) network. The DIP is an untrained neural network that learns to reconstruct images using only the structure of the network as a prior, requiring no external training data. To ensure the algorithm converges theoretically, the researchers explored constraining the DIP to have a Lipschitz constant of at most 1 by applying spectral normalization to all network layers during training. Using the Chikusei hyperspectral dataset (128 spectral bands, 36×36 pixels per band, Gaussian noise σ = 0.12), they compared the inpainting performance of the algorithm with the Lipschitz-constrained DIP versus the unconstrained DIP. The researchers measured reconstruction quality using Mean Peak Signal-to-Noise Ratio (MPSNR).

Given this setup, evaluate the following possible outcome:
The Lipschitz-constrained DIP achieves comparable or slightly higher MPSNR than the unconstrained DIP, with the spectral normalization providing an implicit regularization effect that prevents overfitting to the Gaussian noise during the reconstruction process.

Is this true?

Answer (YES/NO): NO